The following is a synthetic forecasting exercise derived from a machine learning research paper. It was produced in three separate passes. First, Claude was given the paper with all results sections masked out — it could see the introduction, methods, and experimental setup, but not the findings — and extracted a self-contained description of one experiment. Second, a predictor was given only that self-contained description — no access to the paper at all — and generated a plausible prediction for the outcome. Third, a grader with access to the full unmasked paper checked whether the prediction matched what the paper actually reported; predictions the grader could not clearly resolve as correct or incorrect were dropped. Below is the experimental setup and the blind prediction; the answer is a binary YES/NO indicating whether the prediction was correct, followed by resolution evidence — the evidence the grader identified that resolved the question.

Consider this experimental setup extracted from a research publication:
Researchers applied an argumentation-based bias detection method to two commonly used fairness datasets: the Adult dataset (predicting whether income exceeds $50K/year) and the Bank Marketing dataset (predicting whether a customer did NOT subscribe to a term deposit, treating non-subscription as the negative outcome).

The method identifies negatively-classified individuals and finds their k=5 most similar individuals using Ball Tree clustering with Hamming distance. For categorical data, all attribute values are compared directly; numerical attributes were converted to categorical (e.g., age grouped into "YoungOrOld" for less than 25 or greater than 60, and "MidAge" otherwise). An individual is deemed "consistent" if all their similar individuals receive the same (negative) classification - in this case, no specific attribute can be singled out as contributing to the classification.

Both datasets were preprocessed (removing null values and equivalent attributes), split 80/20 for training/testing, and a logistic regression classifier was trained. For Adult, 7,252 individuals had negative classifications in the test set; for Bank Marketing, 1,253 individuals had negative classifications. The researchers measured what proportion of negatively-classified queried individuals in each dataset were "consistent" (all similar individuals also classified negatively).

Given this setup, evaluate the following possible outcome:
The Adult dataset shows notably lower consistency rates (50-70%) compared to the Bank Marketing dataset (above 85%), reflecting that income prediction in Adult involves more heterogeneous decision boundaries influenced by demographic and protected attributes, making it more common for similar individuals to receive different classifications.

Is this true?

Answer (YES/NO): NO